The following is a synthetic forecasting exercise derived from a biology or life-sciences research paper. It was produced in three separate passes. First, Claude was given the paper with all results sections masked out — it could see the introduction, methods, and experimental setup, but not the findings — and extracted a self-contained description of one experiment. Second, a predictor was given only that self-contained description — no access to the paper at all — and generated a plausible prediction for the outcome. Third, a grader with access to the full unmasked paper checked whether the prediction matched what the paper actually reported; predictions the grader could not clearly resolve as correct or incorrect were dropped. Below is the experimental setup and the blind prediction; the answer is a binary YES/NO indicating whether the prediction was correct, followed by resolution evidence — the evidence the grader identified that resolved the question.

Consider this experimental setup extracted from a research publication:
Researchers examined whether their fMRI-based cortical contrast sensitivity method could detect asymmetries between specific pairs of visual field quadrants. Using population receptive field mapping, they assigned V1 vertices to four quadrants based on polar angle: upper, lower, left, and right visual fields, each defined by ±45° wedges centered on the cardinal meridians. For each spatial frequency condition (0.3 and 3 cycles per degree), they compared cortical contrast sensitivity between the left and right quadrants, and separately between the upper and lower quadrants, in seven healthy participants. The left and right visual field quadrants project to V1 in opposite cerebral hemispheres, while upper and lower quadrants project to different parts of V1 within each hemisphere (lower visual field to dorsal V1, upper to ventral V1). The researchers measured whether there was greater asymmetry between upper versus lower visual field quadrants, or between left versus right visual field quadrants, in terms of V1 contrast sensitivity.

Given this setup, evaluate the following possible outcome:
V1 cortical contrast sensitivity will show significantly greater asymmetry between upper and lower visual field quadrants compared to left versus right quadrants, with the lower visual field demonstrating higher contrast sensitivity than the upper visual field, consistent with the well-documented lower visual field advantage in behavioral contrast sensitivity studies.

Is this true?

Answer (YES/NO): YES